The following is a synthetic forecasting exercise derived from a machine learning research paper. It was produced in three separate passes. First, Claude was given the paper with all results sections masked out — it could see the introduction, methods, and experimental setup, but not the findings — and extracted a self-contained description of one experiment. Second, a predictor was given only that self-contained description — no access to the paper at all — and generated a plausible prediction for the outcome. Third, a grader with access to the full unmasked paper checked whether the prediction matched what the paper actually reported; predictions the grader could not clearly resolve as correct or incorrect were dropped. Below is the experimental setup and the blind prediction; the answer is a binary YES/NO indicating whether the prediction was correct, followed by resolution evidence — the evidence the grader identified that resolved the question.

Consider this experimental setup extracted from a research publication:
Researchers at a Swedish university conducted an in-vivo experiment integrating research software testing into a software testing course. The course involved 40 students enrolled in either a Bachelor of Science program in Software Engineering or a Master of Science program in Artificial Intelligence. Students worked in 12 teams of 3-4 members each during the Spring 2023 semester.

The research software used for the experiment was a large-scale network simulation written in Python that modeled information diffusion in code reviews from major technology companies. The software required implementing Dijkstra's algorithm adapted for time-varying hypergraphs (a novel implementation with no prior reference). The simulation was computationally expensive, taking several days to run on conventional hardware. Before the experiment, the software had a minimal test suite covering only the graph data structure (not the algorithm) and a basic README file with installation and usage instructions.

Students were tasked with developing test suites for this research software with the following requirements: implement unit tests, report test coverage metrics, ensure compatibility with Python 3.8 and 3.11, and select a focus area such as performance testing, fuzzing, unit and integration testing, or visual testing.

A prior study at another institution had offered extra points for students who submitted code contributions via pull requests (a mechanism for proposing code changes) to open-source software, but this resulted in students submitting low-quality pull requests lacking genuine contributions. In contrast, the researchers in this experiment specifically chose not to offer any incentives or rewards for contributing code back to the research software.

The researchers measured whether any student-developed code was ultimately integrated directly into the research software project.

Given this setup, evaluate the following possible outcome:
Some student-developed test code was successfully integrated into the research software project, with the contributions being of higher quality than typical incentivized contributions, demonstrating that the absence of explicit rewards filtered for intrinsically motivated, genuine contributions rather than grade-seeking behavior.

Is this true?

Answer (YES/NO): NO